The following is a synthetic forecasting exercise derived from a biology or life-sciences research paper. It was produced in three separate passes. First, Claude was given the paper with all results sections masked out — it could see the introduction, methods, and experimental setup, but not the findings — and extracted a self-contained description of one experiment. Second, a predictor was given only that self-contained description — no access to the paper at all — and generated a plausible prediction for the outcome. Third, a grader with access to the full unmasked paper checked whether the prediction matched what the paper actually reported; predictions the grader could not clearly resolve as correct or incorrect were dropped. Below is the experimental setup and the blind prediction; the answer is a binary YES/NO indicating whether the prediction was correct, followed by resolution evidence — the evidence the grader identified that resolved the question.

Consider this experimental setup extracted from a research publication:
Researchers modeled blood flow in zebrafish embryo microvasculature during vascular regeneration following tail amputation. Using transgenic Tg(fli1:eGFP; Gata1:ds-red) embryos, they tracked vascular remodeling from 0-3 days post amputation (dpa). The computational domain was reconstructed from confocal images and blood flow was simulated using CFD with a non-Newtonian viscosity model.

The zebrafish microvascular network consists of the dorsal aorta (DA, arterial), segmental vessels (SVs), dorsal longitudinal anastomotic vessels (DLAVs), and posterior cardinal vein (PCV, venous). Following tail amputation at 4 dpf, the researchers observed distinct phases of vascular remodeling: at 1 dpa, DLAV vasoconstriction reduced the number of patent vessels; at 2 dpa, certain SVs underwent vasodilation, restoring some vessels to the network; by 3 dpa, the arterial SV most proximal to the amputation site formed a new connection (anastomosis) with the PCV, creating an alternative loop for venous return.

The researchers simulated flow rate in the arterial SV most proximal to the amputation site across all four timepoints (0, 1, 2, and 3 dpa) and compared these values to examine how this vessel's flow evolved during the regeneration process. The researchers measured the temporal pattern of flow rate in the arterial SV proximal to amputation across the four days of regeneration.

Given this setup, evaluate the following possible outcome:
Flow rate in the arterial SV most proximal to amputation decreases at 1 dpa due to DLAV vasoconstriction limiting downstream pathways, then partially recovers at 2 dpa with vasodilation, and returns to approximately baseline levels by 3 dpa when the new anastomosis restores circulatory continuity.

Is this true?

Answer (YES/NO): NO